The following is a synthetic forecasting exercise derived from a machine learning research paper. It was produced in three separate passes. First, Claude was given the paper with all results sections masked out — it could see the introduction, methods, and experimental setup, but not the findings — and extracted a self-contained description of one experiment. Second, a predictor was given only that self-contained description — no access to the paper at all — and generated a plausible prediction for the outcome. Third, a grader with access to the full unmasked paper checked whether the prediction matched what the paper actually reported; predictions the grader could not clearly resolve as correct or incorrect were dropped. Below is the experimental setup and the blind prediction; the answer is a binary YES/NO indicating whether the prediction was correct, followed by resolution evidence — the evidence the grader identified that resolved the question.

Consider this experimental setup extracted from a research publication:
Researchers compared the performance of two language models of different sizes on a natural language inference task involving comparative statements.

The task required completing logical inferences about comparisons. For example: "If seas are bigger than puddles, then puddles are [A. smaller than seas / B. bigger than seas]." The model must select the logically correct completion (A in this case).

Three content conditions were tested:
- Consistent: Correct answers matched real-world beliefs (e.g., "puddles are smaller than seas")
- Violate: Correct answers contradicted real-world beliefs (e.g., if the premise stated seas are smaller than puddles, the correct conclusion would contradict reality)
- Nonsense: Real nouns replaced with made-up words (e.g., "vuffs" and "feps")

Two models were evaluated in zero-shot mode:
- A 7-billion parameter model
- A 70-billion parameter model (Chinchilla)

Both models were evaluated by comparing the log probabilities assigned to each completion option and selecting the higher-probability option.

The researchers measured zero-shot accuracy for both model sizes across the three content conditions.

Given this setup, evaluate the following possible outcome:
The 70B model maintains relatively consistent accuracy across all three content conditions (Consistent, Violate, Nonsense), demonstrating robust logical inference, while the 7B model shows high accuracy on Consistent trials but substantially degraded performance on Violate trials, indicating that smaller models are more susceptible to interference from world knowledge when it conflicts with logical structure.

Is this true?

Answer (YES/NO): NO